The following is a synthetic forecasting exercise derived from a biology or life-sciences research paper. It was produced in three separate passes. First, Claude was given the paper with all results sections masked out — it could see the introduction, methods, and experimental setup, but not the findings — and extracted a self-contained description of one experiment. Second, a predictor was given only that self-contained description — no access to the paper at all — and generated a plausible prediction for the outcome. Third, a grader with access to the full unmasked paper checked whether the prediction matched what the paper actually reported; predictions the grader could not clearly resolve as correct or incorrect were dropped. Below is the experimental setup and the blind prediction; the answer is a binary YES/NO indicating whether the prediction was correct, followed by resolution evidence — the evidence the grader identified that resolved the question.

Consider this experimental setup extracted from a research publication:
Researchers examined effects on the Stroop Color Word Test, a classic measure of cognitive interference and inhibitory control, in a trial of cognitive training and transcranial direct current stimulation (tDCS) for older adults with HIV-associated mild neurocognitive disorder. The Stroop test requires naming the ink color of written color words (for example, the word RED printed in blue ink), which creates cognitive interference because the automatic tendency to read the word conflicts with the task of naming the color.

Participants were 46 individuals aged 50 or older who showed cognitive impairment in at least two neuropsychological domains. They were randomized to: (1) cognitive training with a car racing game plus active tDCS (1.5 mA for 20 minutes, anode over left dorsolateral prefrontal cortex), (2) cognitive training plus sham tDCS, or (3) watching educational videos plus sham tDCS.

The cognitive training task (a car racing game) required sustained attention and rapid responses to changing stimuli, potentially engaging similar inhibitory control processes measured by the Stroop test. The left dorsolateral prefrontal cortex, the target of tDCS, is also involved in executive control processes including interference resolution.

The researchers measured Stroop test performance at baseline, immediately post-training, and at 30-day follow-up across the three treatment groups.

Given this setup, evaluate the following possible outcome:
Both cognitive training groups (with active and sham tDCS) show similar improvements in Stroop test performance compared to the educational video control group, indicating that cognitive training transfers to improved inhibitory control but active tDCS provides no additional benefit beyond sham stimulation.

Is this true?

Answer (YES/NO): NO